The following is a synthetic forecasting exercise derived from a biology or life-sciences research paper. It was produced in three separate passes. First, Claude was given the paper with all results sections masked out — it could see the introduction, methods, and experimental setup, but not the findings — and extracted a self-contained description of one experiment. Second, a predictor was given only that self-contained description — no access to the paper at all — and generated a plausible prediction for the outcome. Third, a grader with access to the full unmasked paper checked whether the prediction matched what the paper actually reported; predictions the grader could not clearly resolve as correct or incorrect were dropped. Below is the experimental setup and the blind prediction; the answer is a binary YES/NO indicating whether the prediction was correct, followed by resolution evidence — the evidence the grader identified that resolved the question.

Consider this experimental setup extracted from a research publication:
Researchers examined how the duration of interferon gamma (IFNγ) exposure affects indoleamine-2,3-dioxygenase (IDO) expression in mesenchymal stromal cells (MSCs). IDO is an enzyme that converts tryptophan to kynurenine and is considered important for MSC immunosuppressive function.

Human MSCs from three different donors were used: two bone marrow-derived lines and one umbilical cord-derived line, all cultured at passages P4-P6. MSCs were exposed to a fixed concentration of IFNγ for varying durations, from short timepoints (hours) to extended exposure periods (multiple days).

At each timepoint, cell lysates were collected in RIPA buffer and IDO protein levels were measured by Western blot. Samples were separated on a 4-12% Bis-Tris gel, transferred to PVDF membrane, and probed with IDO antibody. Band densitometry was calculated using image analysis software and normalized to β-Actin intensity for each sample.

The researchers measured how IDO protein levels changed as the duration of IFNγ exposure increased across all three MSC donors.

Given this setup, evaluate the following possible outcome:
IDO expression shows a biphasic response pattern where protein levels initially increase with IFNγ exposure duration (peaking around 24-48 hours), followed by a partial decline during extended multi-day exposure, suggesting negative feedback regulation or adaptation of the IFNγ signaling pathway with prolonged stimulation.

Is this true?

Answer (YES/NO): NO